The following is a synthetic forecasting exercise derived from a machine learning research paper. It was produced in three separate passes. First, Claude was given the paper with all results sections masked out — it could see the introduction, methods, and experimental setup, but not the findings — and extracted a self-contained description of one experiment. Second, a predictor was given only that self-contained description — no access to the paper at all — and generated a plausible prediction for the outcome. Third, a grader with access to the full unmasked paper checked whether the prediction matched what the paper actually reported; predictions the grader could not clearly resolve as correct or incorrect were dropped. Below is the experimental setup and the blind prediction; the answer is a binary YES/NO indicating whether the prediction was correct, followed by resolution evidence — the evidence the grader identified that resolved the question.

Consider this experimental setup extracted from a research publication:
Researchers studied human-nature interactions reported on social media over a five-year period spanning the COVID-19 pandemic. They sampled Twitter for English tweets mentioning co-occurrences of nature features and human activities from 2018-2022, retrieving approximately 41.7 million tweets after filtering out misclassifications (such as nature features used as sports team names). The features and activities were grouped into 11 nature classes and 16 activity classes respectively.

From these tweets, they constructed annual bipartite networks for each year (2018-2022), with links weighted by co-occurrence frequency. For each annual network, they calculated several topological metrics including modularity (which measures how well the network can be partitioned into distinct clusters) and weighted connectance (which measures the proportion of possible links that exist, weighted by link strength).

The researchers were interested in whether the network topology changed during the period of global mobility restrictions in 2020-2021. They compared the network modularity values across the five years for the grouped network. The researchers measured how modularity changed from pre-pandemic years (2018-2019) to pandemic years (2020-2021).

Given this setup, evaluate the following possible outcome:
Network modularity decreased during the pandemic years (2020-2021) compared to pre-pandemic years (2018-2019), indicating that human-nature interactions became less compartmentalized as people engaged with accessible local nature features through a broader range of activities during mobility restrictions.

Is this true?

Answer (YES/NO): NO